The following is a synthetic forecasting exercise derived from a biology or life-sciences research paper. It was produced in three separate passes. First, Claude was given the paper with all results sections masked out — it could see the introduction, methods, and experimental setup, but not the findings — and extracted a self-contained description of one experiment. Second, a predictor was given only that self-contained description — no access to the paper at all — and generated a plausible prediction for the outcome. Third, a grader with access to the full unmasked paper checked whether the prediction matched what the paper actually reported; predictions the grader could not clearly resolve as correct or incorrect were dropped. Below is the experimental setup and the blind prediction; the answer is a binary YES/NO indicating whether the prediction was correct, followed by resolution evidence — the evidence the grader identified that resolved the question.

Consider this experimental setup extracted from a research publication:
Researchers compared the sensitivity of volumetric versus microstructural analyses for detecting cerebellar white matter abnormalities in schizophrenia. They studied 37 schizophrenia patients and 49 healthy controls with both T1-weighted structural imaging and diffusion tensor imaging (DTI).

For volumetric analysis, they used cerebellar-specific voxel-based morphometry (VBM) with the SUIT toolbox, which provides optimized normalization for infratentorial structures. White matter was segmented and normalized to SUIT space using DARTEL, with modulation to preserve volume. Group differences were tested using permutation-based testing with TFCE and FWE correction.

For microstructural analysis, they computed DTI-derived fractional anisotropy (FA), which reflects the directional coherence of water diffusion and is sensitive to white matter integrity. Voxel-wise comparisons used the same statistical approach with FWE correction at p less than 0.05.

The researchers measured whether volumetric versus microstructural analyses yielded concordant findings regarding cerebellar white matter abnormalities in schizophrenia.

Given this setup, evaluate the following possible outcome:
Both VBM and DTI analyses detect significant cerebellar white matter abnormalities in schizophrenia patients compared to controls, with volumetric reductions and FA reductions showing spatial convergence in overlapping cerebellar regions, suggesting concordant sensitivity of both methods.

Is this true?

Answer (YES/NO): NO